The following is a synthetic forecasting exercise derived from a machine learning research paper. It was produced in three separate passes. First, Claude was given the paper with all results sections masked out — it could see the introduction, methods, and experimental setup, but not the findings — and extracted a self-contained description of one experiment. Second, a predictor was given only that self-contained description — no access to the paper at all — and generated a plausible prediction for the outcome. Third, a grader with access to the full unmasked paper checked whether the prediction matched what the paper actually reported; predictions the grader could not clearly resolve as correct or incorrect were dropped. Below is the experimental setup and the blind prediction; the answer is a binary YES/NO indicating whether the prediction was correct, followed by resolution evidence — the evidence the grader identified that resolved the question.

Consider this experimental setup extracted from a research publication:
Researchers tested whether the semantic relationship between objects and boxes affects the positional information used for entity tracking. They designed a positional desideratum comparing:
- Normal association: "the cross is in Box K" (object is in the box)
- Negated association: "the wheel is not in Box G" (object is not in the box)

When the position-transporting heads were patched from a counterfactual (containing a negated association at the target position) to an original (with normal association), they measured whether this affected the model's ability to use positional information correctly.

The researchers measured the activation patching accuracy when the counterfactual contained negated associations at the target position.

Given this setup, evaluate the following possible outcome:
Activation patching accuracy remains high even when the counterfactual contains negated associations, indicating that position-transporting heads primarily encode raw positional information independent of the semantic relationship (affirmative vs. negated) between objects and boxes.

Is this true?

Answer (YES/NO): NO